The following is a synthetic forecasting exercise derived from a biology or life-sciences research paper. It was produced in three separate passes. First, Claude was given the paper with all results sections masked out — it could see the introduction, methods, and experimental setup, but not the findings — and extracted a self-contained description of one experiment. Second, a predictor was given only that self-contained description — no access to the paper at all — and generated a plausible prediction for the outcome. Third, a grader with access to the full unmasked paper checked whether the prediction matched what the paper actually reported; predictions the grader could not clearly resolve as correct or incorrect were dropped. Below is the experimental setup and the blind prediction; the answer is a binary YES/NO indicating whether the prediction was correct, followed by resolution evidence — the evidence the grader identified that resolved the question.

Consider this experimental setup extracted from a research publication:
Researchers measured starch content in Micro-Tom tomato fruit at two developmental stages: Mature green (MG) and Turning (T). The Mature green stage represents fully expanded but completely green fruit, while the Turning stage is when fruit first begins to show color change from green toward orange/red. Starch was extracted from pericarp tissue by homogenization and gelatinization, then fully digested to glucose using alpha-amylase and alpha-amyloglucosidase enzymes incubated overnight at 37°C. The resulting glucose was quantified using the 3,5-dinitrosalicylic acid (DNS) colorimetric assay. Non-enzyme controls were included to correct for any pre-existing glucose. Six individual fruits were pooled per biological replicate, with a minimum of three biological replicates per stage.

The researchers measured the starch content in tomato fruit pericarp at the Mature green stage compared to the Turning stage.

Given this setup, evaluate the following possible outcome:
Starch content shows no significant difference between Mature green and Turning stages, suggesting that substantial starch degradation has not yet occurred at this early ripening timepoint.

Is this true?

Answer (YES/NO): NO